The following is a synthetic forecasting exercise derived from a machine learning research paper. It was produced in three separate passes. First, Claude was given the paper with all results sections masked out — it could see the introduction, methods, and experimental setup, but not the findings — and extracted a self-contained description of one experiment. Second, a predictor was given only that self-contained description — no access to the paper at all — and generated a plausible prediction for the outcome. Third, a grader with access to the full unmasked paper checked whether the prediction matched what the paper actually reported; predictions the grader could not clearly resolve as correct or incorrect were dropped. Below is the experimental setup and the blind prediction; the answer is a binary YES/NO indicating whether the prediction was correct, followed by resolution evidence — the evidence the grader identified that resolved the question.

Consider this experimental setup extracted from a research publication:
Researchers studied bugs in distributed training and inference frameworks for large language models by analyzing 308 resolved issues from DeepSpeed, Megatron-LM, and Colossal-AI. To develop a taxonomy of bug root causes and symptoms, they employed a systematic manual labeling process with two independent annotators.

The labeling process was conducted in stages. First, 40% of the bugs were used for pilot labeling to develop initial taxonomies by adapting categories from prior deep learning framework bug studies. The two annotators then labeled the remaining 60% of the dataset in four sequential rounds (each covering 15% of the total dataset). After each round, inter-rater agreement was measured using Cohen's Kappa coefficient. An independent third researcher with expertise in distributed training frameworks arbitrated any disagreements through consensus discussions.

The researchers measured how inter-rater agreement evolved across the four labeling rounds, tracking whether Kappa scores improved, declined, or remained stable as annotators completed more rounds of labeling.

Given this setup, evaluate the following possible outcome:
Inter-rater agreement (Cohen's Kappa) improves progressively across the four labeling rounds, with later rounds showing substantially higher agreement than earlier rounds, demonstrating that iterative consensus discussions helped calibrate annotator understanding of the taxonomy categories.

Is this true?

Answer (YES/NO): YES